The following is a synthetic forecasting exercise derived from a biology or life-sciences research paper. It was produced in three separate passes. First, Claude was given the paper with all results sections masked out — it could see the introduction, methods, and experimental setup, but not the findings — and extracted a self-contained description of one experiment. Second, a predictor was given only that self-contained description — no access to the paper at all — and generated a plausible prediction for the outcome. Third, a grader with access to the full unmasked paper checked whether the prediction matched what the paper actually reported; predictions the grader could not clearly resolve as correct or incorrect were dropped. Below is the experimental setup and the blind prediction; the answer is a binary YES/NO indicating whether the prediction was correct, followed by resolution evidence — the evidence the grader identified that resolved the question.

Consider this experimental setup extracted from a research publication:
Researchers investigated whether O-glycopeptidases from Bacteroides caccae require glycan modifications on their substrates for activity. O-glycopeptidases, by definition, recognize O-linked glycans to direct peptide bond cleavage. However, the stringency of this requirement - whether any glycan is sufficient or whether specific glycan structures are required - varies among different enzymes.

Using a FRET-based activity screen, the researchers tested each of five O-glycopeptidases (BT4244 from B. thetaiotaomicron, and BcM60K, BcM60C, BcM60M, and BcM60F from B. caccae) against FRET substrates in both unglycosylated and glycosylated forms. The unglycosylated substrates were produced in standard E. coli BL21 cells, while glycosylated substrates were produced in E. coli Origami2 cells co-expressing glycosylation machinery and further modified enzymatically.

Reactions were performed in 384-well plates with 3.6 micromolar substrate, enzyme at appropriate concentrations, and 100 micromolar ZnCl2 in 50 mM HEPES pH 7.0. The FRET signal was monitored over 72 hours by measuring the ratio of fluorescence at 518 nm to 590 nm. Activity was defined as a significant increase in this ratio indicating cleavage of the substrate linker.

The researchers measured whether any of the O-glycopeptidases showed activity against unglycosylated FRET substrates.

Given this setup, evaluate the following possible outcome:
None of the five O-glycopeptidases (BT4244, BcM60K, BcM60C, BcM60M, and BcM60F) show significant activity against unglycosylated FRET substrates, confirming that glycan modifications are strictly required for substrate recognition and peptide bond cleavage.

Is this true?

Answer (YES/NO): YES